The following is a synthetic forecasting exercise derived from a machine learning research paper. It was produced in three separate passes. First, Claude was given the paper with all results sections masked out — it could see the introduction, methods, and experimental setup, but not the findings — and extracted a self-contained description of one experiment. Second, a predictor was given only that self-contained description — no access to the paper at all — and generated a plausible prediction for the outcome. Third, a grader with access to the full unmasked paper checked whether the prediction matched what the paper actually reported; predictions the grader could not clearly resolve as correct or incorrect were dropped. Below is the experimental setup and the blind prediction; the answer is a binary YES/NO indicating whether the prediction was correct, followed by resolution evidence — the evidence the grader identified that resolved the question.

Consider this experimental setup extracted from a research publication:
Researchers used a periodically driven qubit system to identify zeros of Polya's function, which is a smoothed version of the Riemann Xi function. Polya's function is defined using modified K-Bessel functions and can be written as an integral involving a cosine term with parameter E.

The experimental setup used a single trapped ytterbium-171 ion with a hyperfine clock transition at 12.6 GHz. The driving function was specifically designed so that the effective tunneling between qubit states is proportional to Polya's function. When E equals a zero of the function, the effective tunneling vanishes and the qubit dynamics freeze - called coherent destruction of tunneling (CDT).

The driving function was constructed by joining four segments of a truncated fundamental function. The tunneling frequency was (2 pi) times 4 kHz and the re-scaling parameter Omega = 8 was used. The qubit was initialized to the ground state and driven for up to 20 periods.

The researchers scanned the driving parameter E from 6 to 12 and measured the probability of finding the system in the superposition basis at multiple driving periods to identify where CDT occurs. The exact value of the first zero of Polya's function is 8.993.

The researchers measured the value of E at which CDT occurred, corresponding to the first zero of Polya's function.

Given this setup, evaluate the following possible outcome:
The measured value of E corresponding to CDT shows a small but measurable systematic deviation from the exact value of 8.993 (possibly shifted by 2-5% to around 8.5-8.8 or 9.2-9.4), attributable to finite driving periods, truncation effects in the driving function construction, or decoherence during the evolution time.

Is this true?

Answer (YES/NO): NO